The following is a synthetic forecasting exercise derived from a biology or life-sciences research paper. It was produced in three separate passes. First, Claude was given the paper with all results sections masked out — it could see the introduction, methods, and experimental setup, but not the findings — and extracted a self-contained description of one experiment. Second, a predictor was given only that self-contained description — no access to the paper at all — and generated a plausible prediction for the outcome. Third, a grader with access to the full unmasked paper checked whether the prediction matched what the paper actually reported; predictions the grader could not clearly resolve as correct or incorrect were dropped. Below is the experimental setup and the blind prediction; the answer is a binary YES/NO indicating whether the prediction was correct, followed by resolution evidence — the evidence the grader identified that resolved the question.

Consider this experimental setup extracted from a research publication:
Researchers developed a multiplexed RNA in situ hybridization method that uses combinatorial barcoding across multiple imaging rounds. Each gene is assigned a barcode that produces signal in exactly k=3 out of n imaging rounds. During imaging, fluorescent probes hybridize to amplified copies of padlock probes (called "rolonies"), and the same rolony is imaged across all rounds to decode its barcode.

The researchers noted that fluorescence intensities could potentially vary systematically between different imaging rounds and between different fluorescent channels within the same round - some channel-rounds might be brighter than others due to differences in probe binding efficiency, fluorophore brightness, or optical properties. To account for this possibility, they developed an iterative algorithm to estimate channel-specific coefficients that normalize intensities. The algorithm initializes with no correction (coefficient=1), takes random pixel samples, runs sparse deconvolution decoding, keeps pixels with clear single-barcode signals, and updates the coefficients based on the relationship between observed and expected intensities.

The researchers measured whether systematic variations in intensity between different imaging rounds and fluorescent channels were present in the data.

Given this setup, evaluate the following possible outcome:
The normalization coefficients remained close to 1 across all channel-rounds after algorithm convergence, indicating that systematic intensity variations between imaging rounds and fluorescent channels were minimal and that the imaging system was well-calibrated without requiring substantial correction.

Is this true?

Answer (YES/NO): NO